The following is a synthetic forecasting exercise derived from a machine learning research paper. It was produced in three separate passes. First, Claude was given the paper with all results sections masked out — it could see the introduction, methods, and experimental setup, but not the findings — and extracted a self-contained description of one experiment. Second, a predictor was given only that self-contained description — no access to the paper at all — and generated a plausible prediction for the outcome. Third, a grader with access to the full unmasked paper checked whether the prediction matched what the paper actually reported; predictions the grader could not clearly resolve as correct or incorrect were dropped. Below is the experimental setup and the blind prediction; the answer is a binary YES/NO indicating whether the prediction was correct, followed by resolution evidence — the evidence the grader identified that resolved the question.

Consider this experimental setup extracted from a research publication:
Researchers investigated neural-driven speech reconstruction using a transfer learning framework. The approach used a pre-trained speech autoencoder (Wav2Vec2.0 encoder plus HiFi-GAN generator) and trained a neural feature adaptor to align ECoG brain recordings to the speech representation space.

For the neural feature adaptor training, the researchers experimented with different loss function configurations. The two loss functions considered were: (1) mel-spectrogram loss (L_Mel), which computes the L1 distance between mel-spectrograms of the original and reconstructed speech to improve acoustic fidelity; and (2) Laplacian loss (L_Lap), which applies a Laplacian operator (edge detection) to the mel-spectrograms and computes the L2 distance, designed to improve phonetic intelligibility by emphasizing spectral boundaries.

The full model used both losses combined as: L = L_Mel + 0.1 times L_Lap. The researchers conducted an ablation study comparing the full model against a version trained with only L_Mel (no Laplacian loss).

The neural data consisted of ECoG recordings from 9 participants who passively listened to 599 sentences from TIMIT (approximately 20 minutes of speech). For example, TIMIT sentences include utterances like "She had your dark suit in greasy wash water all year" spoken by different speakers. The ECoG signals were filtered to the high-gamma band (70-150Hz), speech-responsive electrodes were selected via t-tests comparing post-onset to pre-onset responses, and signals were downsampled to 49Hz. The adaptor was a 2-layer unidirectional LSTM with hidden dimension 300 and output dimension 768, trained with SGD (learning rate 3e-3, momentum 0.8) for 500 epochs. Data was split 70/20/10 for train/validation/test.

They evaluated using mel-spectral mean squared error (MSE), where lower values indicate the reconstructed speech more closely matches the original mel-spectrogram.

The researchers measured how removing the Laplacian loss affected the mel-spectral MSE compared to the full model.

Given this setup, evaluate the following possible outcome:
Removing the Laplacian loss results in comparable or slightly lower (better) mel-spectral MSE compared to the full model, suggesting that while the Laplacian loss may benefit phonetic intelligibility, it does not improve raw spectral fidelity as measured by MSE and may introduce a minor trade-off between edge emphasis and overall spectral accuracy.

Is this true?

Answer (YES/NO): NO